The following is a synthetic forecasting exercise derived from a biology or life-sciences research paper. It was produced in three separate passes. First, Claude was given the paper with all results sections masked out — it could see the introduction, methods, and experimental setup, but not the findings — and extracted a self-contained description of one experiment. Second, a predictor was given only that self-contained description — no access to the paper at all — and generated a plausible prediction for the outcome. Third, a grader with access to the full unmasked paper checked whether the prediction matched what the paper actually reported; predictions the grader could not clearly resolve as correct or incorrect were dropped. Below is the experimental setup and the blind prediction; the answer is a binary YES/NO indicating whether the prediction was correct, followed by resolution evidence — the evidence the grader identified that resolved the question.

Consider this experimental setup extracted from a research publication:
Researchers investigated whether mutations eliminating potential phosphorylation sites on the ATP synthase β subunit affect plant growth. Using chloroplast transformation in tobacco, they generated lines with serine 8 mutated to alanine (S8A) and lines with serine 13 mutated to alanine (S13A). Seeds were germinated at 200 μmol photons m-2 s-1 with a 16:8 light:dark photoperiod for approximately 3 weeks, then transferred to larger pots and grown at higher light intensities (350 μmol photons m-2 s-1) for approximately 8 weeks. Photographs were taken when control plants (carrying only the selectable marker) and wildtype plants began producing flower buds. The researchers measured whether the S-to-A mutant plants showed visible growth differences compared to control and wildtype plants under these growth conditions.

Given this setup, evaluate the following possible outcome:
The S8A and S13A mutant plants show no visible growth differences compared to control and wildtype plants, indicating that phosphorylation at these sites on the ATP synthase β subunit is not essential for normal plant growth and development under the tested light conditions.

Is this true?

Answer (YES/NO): YES